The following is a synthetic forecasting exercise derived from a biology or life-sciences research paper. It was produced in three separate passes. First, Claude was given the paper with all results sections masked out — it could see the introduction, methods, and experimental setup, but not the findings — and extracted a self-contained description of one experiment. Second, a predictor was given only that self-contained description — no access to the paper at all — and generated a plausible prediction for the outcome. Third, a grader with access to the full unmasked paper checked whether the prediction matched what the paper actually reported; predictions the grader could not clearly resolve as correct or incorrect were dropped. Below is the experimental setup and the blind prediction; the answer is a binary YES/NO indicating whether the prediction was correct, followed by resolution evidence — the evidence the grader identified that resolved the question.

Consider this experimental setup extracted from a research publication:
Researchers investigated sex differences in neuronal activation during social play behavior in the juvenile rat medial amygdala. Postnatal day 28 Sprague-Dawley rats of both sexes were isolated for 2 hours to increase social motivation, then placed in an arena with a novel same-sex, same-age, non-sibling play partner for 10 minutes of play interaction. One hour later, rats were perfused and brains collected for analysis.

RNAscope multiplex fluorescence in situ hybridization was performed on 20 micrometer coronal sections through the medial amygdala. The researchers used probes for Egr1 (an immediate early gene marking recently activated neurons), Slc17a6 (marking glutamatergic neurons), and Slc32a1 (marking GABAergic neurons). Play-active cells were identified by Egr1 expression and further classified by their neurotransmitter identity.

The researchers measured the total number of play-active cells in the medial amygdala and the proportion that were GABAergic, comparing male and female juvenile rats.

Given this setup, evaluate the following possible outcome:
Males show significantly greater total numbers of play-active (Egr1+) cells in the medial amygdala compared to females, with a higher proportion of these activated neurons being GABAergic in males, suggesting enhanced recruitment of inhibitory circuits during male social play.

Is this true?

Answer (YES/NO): YES